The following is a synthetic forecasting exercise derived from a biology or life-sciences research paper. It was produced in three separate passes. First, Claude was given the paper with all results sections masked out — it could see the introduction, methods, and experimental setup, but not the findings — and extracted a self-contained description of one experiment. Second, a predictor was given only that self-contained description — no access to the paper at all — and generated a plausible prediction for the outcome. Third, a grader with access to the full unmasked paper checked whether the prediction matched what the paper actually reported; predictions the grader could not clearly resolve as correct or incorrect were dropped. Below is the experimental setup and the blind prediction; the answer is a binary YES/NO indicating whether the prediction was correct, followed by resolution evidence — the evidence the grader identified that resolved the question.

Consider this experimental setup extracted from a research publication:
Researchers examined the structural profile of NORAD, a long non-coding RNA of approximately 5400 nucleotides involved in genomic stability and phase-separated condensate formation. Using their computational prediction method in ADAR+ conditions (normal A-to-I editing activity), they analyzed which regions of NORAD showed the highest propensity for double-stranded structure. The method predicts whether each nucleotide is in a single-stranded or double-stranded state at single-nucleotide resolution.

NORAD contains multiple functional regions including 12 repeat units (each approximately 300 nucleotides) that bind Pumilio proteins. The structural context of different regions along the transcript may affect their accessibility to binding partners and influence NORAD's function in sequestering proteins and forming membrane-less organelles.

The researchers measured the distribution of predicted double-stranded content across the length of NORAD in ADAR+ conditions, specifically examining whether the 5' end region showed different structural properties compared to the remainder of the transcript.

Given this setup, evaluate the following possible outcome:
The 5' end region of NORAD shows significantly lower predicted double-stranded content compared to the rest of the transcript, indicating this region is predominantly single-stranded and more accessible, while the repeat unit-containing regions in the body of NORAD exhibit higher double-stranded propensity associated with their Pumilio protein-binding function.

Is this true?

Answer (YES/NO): NO